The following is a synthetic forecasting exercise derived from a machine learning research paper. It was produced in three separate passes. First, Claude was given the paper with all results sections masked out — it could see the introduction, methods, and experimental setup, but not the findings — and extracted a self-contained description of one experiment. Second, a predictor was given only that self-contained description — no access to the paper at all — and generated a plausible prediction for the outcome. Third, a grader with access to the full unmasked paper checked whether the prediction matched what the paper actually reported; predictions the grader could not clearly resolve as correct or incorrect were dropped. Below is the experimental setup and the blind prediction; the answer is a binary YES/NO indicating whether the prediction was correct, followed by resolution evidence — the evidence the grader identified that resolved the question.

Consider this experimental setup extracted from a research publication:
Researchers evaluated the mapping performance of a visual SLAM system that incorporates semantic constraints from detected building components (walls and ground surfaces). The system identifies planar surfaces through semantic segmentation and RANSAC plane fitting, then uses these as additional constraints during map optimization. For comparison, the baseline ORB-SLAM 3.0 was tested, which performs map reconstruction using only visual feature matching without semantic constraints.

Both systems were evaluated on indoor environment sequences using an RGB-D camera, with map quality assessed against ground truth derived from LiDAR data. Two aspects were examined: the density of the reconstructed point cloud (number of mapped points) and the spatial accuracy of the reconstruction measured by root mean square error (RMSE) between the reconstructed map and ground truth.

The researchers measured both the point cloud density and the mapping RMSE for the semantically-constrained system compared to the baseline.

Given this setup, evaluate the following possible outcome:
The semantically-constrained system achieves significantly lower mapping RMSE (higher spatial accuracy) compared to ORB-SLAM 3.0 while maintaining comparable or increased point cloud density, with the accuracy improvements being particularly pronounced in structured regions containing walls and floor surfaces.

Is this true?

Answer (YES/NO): NO